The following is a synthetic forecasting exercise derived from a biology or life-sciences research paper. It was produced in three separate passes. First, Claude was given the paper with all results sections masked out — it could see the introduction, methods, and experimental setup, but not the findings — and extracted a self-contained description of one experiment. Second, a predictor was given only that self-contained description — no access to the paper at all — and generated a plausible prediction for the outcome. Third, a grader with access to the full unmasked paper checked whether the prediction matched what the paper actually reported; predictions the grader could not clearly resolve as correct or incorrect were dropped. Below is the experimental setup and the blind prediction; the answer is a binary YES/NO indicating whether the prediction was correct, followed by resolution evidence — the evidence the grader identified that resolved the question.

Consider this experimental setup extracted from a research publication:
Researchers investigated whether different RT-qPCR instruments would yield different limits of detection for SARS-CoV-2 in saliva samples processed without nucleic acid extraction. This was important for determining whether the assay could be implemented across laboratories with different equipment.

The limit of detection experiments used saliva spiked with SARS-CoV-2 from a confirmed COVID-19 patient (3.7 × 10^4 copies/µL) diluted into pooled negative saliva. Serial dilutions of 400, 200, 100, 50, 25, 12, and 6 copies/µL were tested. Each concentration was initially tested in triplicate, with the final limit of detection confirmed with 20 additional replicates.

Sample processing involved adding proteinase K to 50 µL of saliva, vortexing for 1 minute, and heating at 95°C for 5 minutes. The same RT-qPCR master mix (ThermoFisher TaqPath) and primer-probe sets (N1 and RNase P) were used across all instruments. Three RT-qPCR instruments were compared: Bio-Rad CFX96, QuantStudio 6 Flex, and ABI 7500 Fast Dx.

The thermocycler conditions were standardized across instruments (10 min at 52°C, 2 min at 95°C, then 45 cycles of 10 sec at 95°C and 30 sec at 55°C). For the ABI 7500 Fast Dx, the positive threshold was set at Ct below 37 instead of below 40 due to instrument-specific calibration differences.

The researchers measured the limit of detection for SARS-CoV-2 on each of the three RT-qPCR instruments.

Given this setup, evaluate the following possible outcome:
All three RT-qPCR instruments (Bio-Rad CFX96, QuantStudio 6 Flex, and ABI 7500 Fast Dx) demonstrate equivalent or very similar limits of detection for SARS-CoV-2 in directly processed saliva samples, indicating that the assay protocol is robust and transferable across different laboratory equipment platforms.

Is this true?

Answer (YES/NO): NO